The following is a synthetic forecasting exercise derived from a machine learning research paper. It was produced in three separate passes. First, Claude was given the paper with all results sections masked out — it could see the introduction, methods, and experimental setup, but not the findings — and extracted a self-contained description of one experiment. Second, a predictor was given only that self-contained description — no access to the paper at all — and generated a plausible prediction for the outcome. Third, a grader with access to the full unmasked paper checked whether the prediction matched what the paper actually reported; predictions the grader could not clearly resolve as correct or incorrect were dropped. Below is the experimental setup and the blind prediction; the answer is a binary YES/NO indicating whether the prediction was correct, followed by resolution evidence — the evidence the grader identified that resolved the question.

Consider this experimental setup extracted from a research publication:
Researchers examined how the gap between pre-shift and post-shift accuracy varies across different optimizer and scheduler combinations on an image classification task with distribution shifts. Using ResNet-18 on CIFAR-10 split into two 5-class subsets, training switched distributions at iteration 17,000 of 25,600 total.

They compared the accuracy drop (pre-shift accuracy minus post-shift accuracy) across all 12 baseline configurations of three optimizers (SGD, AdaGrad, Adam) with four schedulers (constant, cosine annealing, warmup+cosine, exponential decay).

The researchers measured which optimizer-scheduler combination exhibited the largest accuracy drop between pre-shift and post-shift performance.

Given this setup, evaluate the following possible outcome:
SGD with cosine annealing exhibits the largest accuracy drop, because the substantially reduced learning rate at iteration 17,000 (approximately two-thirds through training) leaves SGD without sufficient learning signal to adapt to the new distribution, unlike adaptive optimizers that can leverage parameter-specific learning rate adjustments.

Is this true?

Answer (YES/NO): NO